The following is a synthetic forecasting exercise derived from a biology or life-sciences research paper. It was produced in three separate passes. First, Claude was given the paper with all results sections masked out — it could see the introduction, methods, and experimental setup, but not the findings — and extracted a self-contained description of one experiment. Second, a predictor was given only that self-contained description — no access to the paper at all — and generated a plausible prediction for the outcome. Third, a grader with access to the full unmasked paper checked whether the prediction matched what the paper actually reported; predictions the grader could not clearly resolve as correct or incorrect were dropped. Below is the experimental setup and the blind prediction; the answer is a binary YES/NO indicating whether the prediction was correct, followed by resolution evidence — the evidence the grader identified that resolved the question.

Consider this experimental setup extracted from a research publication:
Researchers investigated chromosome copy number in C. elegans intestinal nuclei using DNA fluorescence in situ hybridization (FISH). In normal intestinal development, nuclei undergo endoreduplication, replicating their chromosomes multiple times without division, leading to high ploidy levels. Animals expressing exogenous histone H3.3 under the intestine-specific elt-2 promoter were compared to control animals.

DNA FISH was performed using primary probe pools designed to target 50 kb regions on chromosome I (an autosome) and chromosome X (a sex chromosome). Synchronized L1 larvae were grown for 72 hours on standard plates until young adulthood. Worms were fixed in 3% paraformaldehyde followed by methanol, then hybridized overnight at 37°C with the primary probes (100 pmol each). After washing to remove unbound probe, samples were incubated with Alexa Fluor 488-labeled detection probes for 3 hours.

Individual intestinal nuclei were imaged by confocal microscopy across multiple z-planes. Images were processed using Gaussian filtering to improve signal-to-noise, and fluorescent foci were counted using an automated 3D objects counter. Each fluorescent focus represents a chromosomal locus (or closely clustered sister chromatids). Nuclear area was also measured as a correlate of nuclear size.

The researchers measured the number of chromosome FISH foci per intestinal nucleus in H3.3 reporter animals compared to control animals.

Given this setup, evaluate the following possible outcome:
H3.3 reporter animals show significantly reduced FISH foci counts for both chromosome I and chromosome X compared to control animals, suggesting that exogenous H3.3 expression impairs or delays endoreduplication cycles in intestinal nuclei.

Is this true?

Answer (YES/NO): NO